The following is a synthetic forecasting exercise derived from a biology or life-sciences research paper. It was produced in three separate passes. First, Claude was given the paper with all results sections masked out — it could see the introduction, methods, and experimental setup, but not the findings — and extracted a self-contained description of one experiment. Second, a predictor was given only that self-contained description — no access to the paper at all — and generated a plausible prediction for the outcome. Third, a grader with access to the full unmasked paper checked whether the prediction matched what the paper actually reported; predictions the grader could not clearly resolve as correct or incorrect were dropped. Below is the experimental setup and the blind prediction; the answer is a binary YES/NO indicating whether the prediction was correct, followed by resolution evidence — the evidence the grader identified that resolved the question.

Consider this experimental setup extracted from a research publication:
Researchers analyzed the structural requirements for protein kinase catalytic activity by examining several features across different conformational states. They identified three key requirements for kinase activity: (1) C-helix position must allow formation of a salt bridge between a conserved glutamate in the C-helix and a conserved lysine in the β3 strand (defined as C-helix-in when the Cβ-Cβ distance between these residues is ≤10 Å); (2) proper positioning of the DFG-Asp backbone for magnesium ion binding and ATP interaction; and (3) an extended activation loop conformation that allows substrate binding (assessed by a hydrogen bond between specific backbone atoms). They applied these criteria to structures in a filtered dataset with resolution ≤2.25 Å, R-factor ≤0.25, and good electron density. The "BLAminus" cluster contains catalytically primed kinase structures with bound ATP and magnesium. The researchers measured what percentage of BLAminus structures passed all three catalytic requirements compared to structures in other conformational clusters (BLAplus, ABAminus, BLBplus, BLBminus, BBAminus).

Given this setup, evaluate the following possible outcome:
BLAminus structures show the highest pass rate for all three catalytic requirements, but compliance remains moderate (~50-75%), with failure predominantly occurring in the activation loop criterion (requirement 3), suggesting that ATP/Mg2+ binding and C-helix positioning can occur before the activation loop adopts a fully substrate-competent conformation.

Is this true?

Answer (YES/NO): NO